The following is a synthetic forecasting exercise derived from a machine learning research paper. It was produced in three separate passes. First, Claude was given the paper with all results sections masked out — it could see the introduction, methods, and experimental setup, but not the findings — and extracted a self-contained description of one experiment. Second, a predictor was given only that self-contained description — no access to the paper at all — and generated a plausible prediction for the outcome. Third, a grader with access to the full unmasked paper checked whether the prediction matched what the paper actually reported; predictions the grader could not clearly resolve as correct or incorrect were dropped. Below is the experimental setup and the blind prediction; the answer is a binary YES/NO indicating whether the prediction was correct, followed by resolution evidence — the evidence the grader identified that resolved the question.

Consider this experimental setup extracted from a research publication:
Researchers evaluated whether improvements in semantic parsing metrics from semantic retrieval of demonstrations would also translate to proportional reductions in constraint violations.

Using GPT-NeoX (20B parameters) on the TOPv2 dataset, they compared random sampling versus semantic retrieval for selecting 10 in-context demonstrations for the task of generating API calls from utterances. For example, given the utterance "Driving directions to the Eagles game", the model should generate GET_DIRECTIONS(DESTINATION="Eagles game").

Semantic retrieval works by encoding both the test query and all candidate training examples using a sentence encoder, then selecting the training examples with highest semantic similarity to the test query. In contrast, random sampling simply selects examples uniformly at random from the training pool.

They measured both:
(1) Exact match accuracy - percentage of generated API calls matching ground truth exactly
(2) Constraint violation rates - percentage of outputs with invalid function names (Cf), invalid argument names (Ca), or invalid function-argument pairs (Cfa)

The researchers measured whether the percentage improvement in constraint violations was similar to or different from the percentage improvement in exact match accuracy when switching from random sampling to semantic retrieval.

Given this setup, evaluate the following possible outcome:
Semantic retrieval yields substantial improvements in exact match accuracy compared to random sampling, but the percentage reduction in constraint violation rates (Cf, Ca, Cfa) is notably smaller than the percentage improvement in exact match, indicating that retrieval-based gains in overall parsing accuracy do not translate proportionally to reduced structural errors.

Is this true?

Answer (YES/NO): YES